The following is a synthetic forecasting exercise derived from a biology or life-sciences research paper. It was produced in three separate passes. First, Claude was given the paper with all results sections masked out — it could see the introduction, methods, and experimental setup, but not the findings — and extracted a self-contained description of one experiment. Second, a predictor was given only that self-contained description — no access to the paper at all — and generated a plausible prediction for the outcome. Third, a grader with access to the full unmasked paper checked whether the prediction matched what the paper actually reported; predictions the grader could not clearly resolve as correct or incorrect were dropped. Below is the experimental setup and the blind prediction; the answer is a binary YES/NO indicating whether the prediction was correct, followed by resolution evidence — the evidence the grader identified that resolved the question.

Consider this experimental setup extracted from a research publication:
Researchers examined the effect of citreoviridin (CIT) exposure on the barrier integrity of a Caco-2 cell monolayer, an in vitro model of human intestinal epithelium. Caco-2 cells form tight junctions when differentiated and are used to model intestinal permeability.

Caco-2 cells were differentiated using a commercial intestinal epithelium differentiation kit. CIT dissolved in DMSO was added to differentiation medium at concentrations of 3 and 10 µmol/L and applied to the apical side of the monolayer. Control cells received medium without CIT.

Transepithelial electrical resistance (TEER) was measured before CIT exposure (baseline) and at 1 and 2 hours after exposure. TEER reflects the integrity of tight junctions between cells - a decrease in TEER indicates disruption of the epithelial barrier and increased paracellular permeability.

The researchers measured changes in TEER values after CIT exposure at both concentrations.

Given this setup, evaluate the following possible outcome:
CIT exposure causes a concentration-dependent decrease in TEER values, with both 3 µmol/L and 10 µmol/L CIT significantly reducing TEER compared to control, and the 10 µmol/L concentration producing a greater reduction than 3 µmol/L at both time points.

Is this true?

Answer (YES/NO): NO